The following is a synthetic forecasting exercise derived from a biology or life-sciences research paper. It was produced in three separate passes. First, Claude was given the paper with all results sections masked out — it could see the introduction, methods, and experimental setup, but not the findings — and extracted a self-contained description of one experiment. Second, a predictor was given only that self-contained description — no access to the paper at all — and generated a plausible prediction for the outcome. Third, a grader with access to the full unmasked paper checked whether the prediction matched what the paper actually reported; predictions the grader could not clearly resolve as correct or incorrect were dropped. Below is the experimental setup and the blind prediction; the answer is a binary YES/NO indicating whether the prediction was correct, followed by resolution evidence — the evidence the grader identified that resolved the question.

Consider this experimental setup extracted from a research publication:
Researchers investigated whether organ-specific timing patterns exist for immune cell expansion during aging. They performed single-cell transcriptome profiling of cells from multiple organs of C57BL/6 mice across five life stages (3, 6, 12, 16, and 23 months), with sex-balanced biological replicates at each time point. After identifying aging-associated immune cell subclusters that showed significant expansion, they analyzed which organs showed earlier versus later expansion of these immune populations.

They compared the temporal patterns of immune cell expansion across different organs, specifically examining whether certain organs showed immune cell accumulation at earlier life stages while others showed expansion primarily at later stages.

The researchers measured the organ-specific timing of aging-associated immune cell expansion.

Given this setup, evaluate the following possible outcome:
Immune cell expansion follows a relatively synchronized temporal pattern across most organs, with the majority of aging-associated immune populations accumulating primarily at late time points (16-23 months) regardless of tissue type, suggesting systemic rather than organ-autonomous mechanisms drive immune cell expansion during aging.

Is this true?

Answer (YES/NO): NO